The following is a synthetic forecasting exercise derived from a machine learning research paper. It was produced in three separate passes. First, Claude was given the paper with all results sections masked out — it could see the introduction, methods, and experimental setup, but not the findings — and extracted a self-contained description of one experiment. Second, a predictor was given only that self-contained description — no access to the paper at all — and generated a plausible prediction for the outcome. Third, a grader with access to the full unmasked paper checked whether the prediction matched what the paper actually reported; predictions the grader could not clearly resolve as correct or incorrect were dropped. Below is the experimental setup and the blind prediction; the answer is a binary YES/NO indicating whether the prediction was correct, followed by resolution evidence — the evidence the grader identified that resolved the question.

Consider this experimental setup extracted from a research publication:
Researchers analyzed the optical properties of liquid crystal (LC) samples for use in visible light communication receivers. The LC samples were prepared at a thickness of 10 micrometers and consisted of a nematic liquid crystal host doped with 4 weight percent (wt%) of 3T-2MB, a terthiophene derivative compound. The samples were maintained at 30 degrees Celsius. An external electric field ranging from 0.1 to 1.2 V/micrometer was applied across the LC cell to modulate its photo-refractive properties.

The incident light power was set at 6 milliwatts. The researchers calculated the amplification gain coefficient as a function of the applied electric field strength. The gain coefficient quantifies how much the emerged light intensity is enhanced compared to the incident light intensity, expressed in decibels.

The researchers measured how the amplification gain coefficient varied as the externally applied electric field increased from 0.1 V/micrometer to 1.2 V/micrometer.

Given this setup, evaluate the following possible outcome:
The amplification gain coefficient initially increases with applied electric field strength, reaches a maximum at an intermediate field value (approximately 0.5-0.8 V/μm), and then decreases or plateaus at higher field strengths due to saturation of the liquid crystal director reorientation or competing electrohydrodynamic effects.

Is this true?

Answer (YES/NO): NO